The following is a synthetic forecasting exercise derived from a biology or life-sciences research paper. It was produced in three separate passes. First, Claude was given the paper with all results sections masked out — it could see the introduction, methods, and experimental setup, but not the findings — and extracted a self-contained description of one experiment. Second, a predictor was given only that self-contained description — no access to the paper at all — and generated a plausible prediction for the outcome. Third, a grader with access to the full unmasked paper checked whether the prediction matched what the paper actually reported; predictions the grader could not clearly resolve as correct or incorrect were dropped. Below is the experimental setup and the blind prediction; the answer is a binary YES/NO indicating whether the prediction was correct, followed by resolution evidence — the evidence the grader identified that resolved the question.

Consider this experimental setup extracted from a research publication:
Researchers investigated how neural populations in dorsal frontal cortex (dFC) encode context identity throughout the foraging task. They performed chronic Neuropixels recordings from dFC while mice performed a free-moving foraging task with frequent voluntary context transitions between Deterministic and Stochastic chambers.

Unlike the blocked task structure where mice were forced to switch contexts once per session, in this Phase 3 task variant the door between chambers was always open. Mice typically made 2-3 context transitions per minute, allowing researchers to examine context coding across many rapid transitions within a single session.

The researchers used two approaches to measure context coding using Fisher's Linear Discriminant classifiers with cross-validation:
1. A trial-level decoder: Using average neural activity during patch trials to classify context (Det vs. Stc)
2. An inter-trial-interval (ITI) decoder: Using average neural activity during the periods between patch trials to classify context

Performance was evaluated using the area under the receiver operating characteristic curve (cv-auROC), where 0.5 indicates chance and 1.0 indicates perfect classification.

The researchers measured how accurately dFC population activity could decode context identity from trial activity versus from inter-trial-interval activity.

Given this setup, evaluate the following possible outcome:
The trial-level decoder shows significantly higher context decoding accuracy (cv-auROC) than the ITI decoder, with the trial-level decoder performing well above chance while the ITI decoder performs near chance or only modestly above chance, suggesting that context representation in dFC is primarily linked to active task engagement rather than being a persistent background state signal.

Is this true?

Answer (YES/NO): NO